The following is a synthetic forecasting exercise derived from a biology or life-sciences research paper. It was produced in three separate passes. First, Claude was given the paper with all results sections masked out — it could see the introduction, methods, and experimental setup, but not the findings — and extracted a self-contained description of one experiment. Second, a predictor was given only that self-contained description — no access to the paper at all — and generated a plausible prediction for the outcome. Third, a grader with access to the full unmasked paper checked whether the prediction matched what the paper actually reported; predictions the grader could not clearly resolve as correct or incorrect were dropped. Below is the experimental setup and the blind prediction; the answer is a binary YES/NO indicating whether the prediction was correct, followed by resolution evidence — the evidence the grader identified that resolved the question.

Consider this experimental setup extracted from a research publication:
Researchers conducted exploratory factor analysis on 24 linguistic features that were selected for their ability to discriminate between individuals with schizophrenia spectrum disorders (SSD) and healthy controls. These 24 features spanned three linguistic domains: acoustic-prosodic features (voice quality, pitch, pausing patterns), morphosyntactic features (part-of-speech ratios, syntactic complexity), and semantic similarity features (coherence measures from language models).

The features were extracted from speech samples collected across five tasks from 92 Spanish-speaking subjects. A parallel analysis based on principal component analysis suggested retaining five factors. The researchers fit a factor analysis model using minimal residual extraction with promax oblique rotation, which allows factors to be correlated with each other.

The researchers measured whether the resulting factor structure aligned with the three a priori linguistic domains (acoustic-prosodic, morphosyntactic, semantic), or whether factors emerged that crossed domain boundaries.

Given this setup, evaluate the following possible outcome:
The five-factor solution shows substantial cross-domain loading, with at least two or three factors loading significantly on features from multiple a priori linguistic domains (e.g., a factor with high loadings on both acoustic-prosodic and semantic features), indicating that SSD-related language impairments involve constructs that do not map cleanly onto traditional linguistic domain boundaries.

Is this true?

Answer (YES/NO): YES